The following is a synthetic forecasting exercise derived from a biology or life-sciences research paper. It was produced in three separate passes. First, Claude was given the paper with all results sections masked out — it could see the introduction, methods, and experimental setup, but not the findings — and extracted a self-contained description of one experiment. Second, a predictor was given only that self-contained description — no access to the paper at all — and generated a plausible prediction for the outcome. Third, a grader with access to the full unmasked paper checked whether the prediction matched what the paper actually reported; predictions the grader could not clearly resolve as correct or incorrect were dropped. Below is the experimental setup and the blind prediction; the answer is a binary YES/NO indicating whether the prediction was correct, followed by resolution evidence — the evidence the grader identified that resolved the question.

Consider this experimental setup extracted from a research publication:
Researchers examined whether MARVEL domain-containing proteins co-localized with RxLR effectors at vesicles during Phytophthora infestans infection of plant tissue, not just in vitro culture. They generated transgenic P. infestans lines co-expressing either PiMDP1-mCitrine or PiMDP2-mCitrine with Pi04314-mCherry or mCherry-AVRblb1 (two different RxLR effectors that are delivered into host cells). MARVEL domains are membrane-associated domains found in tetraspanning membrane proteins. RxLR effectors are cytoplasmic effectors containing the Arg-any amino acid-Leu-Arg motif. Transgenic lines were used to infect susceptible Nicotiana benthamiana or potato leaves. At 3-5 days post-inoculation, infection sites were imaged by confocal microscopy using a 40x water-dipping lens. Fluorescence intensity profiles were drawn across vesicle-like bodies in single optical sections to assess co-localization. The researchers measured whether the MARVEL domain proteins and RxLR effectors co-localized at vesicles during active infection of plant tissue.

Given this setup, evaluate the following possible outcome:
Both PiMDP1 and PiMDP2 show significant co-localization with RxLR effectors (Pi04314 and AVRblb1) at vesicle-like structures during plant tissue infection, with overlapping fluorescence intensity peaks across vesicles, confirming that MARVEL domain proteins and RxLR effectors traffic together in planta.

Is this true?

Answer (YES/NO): NO